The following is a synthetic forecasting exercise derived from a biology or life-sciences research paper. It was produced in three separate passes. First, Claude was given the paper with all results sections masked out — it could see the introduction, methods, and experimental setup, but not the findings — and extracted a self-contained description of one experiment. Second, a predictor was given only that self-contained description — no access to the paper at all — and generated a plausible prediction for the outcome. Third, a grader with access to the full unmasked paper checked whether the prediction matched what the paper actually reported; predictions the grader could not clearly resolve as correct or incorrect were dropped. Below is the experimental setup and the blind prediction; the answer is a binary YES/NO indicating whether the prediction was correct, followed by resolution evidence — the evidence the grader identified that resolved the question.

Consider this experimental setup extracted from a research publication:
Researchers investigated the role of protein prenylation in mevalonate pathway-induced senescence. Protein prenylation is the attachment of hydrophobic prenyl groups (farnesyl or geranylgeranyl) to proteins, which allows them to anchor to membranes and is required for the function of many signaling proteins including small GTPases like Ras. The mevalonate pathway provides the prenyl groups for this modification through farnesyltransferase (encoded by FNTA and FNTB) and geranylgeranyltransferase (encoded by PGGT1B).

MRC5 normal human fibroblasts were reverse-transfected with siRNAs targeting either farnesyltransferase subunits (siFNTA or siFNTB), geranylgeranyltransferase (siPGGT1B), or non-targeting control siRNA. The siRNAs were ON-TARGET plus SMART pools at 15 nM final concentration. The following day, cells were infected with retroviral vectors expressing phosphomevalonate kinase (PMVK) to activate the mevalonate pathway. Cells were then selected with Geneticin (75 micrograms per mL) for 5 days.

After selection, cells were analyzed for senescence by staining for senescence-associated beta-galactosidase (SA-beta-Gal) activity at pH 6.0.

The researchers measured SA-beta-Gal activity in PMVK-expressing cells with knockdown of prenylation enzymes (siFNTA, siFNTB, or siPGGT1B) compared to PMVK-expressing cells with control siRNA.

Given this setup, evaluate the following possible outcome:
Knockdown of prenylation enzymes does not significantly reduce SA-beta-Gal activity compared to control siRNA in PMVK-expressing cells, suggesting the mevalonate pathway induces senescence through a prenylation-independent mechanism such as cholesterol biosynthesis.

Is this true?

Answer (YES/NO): YES